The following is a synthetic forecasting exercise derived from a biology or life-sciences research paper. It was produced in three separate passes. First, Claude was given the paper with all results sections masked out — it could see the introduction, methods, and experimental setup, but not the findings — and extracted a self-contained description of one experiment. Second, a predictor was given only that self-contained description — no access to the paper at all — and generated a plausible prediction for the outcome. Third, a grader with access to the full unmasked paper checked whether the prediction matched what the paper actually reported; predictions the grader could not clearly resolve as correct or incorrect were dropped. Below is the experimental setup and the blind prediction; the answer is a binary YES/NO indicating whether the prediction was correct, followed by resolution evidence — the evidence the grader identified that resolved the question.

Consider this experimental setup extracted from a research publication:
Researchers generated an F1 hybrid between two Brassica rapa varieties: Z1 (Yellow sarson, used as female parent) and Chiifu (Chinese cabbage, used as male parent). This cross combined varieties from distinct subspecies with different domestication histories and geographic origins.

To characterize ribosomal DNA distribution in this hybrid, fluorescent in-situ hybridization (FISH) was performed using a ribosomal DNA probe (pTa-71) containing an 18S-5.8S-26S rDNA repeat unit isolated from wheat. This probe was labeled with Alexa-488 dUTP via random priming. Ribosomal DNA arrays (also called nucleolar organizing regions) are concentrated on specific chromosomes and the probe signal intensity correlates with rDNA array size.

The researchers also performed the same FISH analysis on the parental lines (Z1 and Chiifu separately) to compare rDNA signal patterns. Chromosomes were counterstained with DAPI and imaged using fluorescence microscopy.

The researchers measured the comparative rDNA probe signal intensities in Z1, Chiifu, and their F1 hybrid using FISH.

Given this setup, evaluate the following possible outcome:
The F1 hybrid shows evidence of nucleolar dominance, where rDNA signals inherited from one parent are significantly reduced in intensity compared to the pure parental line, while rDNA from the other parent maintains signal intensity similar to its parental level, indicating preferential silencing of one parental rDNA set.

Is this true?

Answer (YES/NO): NO